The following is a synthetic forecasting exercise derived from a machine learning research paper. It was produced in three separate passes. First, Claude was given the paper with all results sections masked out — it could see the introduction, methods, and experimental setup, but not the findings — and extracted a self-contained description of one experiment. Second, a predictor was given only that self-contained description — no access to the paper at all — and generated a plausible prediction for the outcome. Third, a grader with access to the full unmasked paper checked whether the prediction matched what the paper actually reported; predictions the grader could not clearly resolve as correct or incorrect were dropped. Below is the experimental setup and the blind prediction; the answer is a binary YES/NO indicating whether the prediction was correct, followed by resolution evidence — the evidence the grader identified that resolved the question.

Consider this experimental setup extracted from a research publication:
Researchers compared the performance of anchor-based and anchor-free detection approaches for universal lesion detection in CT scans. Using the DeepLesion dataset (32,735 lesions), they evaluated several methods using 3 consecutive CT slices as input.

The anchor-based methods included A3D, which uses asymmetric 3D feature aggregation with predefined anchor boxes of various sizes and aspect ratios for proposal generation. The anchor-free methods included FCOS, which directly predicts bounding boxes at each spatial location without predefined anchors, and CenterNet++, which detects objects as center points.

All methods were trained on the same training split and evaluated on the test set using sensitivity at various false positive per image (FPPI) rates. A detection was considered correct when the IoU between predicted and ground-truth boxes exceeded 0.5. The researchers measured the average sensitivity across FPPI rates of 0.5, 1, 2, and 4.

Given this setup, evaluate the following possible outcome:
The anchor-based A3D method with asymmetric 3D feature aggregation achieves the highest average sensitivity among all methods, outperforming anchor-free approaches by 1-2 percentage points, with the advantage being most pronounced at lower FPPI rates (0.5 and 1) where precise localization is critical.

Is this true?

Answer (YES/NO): NO